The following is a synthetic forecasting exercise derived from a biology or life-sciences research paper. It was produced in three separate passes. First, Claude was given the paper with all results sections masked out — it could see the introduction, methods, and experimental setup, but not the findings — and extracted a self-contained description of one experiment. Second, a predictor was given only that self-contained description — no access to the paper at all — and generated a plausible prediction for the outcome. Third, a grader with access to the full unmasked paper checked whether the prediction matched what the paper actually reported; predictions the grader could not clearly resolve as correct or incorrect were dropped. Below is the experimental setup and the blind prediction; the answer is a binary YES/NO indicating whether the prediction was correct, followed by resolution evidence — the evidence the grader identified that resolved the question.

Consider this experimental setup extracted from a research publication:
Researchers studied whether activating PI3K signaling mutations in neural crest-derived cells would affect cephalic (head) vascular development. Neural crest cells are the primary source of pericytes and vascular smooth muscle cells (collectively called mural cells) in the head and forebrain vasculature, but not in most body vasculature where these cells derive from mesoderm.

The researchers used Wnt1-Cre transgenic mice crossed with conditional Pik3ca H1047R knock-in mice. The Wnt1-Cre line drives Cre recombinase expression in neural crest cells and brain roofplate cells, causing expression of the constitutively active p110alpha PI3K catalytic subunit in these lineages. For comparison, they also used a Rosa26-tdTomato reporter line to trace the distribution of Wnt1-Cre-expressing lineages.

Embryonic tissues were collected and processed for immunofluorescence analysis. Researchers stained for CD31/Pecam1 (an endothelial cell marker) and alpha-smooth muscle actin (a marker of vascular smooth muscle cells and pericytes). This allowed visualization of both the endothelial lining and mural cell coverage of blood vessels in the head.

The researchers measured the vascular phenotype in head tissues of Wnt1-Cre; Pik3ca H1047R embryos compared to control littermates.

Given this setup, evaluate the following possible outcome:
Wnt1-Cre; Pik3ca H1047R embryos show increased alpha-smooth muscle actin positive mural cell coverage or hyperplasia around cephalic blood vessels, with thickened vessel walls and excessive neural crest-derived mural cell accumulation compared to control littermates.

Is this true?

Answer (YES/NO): NO